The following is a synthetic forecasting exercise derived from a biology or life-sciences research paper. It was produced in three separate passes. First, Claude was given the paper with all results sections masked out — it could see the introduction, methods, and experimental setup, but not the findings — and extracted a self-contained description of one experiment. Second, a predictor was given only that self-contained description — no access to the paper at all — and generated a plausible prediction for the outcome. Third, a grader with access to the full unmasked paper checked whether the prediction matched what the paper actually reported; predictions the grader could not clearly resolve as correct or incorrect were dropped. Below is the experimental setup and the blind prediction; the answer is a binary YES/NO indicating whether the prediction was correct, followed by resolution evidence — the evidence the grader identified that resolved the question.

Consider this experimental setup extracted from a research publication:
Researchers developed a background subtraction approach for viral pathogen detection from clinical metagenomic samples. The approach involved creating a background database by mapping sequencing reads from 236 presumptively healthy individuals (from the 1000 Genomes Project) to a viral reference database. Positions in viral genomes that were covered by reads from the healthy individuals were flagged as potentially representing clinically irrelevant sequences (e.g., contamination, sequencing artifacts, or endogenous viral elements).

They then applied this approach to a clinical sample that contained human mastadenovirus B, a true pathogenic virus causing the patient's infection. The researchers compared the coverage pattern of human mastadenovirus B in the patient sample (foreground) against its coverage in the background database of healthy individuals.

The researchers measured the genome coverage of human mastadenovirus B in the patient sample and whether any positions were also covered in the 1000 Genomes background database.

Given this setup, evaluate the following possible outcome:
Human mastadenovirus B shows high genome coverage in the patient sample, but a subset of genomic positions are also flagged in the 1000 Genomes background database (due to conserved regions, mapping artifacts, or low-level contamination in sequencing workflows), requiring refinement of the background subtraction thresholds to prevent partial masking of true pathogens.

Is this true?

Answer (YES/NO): NO